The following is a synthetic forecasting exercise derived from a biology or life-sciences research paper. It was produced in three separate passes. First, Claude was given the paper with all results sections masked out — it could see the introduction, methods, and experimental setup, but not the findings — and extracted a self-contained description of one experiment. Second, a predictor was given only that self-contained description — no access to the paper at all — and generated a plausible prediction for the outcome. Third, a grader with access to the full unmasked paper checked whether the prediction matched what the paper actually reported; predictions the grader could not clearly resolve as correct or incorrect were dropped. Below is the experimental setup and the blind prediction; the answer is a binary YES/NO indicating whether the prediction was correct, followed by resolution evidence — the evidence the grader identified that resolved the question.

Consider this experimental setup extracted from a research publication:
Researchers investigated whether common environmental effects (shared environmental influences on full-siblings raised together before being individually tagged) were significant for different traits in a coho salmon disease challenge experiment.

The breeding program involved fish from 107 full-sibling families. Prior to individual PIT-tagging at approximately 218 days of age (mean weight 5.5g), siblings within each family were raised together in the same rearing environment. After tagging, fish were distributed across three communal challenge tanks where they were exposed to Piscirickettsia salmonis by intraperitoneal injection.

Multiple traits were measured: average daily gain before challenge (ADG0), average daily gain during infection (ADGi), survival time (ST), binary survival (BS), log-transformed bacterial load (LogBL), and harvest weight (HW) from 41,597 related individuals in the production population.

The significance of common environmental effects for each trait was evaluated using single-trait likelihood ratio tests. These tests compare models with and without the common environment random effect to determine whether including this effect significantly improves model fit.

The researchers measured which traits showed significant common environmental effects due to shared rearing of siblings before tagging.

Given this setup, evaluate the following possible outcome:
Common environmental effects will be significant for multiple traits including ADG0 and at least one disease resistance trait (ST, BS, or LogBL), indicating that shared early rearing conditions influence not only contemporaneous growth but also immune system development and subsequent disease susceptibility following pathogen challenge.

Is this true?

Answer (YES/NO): NO